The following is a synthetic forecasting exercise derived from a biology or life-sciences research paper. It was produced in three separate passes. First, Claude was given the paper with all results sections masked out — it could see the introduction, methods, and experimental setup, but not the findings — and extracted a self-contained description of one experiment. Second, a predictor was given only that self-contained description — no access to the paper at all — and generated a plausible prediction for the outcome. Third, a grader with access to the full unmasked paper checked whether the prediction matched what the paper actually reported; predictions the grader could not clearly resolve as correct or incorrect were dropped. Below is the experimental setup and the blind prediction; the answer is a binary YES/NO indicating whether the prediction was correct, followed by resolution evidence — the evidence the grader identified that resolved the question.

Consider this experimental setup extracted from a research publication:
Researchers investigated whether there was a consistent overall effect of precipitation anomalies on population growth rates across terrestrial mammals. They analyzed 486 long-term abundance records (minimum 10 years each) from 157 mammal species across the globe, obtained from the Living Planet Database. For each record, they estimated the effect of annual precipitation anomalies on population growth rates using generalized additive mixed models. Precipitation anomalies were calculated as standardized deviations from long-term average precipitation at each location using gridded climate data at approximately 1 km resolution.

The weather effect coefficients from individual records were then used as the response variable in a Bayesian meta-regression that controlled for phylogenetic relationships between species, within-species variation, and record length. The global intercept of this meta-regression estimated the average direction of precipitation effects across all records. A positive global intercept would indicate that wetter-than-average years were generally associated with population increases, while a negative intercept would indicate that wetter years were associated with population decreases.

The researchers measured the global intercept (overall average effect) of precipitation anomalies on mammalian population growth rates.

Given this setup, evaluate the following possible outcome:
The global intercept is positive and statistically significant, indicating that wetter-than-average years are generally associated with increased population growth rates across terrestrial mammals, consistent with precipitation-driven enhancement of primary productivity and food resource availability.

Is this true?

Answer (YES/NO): NO